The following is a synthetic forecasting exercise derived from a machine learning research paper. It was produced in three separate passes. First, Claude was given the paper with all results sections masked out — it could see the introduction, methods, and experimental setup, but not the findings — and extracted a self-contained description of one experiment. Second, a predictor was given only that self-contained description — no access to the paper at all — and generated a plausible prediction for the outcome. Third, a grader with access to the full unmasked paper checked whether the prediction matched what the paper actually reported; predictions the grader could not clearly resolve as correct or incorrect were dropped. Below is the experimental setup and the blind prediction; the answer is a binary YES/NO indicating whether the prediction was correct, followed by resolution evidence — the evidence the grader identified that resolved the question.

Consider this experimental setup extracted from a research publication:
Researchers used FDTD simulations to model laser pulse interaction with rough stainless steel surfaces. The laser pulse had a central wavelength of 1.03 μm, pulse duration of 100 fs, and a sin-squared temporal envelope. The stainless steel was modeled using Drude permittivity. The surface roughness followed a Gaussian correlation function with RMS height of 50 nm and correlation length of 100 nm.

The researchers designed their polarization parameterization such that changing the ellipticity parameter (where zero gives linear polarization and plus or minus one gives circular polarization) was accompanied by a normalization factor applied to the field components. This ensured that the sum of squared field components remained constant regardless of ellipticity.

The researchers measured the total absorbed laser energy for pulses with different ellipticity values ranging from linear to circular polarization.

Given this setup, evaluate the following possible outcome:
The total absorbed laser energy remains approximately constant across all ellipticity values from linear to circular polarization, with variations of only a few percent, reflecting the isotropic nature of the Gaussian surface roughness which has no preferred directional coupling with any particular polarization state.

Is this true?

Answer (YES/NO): YES